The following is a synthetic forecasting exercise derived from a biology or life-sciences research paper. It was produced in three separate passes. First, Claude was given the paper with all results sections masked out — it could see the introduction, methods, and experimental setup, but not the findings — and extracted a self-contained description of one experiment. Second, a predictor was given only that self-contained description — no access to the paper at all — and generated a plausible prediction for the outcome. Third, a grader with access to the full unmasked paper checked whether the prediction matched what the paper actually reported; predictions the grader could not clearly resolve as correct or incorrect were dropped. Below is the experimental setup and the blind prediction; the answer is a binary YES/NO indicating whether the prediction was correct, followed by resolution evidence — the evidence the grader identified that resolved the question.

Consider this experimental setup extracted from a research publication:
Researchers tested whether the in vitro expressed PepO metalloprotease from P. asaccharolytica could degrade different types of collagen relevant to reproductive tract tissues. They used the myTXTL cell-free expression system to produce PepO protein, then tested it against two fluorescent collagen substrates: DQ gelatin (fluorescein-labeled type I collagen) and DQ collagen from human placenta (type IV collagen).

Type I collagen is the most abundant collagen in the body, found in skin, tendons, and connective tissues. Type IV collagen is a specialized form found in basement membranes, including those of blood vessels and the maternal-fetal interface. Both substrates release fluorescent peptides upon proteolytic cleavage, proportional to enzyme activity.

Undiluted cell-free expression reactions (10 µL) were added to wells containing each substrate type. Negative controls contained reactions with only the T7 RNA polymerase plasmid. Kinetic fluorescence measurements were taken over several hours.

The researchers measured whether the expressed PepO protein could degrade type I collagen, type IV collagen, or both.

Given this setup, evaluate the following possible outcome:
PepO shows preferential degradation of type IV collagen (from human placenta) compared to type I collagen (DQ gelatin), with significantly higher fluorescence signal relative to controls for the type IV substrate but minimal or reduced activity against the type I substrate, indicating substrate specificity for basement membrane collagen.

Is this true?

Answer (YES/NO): NO